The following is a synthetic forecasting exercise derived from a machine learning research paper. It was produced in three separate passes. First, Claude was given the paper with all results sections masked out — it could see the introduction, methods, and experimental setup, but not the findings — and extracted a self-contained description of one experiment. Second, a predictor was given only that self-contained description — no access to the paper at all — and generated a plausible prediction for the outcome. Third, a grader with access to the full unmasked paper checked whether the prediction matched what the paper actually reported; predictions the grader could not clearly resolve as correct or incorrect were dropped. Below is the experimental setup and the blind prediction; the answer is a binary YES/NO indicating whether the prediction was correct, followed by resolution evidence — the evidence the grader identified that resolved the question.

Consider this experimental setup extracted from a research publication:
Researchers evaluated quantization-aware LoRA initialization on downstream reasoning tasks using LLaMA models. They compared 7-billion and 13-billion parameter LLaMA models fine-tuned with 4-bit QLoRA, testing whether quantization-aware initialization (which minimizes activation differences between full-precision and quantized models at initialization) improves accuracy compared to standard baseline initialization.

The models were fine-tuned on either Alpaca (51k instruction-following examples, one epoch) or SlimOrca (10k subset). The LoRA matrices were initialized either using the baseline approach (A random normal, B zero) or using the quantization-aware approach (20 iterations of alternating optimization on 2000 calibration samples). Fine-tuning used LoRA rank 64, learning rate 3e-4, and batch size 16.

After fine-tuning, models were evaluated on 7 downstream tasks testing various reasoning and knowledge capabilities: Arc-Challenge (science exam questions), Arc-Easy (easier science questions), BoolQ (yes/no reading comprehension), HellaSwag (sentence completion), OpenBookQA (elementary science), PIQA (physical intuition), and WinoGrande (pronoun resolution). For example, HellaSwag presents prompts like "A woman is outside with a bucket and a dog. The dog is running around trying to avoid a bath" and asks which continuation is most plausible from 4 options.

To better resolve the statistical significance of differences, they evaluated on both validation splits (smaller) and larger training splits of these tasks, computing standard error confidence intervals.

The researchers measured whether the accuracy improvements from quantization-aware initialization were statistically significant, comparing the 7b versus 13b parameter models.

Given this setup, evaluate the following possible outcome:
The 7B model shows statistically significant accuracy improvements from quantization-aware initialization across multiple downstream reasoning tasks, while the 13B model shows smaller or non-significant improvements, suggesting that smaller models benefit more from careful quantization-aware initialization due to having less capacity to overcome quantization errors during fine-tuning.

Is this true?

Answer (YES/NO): NO